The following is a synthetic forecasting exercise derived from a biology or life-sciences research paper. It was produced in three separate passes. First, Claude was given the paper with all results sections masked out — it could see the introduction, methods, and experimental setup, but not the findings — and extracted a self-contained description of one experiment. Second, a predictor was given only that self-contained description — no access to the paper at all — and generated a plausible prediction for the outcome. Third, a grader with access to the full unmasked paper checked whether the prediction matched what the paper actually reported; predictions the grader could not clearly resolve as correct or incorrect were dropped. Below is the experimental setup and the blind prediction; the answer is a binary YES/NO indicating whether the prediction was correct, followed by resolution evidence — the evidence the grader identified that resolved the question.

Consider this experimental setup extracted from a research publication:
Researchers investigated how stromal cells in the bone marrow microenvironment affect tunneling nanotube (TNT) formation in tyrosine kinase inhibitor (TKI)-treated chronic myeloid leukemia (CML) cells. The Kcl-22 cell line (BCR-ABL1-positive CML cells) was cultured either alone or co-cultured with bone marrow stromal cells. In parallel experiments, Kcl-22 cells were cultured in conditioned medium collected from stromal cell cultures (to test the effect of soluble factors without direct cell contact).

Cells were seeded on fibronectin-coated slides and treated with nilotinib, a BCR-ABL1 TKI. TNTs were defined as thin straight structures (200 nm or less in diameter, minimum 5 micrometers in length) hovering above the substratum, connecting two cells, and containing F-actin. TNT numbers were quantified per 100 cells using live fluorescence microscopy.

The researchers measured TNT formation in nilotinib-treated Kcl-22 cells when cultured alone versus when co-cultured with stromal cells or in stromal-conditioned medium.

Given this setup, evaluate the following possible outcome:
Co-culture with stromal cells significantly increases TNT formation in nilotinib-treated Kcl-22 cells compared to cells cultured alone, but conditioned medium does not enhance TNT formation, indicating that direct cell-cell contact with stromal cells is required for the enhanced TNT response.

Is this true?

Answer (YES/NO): NO